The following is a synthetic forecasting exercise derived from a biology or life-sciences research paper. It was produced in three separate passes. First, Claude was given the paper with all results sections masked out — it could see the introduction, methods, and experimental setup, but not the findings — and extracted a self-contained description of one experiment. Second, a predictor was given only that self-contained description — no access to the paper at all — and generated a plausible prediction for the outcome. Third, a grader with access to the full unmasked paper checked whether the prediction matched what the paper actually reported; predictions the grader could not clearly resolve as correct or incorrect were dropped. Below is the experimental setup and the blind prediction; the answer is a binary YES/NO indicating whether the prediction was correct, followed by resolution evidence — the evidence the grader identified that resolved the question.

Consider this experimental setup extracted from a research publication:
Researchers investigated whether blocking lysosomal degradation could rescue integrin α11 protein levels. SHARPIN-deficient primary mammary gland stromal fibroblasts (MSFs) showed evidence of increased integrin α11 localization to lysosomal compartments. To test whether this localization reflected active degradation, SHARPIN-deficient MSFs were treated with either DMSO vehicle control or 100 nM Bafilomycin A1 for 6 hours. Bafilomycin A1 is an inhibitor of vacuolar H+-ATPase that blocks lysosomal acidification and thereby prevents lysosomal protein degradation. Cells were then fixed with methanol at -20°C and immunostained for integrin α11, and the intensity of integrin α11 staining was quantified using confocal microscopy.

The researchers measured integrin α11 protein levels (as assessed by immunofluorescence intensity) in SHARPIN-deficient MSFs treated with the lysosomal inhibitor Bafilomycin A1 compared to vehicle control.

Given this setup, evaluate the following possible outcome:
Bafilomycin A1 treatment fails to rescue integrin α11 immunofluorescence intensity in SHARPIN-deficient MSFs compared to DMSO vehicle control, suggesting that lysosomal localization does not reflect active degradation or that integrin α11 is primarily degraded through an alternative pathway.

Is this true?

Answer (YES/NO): NO